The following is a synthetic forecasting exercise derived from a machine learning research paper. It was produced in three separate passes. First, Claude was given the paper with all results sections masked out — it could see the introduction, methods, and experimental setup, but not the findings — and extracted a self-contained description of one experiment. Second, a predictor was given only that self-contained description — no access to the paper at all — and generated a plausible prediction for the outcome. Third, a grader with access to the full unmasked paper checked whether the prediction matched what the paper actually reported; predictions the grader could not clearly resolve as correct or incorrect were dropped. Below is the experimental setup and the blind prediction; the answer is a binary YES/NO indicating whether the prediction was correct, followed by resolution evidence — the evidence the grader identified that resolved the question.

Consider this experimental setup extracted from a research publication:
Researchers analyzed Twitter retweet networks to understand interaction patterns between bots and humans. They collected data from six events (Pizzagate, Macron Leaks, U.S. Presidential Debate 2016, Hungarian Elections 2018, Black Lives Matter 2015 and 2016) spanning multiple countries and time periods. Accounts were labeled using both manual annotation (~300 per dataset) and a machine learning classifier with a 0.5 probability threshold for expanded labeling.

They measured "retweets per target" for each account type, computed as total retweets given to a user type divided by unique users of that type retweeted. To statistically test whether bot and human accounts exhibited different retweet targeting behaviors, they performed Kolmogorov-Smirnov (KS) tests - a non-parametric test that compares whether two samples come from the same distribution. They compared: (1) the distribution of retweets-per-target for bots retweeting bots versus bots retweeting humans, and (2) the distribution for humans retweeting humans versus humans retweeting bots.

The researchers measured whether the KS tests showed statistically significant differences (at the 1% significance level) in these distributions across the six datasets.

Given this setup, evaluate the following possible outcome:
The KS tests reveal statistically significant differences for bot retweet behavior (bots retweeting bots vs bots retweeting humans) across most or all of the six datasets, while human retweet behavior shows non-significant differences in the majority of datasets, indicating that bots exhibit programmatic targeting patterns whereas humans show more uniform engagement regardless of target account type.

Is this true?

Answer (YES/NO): NO